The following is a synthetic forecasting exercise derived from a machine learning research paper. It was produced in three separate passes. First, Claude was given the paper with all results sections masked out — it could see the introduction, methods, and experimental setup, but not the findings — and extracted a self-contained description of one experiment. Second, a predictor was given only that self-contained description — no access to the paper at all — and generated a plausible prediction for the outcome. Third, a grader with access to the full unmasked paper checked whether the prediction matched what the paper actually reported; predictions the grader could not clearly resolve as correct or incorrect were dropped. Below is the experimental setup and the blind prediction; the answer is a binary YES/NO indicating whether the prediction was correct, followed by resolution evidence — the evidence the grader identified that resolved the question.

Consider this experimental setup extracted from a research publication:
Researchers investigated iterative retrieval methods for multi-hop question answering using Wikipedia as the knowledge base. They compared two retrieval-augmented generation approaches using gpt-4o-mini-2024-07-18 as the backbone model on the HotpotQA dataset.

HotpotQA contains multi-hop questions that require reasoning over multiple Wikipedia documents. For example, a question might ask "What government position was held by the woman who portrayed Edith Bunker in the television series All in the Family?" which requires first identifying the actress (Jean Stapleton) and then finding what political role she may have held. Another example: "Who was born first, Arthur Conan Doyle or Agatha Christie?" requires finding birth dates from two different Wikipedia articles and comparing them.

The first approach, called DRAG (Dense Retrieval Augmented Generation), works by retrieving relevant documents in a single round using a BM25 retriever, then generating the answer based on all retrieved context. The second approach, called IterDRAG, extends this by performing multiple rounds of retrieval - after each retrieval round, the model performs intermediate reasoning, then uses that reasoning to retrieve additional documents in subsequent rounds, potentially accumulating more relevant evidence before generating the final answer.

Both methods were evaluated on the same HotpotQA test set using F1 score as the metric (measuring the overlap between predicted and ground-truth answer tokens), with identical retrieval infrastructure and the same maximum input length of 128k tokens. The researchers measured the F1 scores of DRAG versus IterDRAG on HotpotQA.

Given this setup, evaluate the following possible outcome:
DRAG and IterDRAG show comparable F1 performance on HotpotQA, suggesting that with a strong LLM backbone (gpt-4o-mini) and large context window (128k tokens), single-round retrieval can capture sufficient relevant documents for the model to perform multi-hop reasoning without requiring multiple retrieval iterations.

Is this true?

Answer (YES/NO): NO